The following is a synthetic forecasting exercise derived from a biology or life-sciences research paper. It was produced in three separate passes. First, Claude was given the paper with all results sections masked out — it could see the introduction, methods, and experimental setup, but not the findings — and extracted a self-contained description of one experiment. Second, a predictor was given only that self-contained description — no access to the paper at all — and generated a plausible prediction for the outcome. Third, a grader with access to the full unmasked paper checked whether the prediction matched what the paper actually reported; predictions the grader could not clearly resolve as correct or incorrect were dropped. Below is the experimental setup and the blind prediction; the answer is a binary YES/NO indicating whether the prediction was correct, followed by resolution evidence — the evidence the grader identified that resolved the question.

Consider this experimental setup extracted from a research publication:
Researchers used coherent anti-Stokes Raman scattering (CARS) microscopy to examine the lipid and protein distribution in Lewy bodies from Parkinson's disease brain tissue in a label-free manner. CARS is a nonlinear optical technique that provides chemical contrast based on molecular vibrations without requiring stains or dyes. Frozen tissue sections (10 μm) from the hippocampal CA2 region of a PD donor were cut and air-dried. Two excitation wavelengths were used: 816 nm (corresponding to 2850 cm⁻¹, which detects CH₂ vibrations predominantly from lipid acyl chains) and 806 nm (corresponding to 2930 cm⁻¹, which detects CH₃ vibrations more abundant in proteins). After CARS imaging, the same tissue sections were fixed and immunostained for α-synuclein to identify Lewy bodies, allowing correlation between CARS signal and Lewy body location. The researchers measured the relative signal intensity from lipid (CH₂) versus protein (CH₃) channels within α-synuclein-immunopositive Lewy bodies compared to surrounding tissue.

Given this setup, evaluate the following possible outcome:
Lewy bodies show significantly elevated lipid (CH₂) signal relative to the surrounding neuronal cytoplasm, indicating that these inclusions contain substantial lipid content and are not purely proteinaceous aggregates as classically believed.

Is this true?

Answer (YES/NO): YES